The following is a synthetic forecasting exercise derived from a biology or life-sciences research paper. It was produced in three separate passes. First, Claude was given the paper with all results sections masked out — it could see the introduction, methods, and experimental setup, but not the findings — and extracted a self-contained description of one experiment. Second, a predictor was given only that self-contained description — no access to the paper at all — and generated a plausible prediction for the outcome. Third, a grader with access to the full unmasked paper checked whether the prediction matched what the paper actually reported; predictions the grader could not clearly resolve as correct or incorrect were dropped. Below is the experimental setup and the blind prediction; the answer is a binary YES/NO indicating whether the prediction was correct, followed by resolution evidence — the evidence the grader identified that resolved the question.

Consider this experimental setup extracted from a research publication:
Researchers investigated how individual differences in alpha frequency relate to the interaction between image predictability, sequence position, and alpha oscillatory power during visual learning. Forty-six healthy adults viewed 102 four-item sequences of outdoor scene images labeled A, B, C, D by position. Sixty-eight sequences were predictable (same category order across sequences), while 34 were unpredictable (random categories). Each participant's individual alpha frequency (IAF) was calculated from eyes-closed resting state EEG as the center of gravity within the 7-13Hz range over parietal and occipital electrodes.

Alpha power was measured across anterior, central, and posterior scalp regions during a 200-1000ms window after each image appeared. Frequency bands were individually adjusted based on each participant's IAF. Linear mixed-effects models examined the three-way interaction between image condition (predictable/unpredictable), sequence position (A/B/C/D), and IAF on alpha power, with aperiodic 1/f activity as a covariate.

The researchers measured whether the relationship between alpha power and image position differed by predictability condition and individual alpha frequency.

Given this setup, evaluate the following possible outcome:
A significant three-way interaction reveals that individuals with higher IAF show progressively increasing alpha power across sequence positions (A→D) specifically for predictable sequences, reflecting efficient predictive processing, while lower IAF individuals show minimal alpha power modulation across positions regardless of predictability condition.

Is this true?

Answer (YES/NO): NO